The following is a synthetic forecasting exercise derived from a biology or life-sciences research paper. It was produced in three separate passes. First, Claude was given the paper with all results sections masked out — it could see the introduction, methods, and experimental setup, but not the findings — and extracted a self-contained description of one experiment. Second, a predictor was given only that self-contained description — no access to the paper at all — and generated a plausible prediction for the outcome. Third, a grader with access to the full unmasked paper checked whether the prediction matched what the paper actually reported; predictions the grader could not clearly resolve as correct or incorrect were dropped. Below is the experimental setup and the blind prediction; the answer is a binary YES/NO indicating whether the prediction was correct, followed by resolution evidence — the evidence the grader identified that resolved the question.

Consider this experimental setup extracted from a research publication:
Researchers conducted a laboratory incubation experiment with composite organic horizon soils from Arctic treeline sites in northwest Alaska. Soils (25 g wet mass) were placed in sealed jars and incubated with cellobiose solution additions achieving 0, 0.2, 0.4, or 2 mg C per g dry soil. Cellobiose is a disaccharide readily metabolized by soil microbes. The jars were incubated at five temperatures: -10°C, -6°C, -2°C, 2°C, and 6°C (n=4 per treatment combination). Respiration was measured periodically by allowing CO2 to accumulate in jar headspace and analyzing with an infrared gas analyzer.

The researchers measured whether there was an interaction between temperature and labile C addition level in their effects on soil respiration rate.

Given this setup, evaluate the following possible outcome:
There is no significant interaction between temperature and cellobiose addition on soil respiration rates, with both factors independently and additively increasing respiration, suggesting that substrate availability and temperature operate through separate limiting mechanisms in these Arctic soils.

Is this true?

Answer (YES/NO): NO